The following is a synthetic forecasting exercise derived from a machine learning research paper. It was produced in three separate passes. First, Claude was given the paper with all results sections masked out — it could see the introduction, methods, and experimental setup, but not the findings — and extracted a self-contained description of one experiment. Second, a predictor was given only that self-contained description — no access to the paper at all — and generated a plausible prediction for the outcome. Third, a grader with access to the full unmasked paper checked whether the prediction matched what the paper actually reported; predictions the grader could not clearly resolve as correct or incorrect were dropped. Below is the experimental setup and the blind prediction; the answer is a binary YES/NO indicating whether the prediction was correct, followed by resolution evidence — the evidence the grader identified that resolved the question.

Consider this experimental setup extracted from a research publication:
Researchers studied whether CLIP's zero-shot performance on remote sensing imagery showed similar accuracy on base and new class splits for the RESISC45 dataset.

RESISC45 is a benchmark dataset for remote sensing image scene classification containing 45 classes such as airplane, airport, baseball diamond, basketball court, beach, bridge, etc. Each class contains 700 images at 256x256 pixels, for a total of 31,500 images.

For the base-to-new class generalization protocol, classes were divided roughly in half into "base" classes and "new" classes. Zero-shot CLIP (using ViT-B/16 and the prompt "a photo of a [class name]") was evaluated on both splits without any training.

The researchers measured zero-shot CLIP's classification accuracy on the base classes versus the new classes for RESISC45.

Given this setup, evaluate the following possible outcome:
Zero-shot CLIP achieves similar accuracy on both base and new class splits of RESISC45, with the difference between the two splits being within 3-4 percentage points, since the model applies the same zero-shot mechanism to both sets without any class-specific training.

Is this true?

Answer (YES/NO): YES